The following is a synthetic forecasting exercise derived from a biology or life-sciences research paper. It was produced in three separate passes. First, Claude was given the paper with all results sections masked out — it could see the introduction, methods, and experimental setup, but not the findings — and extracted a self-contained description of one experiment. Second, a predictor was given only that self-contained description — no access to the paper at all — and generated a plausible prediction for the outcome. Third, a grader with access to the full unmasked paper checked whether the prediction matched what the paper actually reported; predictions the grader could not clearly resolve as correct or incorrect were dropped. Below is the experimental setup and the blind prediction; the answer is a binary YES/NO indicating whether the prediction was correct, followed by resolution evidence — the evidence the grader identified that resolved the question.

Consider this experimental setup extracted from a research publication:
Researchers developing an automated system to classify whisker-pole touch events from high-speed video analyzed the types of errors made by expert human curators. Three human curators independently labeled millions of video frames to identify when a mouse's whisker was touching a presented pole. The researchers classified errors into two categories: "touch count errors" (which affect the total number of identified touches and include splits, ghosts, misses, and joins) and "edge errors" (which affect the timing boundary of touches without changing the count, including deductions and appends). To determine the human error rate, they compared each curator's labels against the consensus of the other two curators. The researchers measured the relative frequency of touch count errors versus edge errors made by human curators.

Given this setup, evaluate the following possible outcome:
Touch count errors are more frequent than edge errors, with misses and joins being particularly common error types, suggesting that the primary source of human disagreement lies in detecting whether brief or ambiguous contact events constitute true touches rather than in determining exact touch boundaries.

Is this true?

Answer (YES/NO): NO